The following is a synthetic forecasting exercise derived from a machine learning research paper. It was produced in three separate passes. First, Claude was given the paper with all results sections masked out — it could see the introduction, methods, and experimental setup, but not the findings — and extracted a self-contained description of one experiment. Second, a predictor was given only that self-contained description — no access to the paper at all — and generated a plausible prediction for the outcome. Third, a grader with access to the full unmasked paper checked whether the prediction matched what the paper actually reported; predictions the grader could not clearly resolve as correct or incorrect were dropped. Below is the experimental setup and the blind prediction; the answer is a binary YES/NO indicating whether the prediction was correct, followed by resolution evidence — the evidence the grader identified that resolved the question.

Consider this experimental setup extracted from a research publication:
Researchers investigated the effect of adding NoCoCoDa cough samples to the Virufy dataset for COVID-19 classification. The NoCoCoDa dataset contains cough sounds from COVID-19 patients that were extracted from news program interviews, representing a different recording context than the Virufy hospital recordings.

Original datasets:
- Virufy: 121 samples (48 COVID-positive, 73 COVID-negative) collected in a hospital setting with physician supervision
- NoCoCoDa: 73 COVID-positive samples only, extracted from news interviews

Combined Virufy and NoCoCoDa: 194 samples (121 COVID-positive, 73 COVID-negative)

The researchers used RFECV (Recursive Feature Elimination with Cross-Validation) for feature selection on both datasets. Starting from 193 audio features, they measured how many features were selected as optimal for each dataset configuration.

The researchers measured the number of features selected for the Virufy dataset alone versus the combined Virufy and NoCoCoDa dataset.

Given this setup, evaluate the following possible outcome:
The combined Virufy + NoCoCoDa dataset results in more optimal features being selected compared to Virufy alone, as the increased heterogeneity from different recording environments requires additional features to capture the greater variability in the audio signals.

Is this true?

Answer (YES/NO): YES